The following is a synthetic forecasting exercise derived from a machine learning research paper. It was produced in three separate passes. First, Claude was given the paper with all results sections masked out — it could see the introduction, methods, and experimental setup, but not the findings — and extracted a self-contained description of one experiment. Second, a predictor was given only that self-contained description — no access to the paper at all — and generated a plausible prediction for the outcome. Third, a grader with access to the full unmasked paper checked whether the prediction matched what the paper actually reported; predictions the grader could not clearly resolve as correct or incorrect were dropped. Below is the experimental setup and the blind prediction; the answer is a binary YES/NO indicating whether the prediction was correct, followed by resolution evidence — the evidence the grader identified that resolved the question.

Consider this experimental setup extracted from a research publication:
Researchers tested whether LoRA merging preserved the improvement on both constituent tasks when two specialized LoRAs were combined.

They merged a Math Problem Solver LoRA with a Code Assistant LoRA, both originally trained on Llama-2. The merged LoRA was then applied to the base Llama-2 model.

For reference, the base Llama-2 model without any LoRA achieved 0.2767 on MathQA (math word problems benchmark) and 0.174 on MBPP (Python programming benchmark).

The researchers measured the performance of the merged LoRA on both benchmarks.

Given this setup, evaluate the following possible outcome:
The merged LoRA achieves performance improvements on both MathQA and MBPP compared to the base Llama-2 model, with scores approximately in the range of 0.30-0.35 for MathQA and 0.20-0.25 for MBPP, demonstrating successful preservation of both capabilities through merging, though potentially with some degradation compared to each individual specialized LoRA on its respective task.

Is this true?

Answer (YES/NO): YES